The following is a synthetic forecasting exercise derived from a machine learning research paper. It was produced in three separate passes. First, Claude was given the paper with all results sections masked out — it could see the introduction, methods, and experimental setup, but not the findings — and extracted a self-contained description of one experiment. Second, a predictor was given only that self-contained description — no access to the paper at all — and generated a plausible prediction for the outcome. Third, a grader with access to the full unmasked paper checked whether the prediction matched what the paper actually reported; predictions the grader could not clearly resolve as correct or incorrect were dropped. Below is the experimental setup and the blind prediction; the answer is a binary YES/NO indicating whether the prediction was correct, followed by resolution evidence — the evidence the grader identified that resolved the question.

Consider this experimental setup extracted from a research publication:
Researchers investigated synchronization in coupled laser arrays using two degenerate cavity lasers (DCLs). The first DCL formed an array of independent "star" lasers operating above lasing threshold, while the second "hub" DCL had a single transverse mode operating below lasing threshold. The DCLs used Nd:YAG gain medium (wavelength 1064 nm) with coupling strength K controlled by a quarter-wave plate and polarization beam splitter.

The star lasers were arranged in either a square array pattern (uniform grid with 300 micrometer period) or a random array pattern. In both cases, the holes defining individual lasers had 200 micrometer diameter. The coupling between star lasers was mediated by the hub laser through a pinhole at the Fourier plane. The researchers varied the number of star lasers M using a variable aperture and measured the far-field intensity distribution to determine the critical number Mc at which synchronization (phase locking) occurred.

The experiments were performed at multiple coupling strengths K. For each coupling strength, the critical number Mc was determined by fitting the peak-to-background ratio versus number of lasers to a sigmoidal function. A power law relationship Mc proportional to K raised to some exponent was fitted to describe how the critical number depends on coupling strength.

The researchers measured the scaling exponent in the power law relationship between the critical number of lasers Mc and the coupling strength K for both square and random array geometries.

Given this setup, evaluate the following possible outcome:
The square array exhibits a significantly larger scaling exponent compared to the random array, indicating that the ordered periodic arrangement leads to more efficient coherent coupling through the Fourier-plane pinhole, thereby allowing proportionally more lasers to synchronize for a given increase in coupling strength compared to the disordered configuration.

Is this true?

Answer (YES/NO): NO